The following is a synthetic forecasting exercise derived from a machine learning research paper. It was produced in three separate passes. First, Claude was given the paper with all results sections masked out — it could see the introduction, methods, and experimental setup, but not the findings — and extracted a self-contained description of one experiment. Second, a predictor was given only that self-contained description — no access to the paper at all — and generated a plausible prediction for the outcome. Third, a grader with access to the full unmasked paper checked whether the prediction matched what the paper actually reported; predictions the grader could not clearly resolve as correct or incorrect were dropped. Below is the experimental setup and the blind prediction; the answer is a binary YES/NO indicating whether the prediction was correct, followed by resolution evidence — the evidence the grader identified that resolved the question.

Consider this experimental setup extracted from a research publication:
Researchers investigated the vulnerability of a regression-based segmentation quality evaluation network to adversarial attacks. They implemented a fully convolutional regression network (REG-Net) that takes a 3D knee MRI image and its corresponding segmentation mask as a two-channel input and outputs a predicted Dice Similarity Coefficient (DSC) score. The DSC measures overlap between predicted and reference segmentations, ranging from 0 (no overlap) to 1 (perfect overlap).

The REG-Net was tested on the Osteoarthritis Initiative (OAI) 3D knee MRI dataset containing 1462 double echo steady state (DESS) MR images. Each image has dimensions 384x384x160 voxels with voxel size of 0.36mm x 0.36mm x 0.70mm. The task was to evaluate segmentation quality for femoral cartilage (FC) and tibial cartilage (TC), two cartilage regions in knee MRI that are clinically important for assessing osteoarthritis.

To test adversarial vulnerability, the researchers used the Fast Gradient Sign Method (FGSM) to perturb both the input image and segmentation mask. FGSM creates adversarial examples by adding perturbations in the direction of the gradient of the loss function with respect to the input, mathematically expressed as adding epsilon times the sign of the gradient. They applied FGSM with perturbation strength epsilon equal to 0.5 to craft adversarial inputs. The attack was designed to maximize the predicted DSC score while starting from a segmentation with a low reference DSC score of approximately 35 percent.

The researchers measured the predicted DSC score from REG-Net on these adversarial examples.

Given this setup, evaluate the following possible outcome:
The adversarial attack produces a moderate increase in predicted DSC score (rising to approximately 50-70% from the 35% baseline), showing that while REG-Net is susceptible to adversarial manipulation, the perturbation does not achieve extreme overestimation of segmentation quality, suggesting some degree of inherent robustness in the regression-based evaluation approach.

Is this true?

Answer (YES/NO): NO